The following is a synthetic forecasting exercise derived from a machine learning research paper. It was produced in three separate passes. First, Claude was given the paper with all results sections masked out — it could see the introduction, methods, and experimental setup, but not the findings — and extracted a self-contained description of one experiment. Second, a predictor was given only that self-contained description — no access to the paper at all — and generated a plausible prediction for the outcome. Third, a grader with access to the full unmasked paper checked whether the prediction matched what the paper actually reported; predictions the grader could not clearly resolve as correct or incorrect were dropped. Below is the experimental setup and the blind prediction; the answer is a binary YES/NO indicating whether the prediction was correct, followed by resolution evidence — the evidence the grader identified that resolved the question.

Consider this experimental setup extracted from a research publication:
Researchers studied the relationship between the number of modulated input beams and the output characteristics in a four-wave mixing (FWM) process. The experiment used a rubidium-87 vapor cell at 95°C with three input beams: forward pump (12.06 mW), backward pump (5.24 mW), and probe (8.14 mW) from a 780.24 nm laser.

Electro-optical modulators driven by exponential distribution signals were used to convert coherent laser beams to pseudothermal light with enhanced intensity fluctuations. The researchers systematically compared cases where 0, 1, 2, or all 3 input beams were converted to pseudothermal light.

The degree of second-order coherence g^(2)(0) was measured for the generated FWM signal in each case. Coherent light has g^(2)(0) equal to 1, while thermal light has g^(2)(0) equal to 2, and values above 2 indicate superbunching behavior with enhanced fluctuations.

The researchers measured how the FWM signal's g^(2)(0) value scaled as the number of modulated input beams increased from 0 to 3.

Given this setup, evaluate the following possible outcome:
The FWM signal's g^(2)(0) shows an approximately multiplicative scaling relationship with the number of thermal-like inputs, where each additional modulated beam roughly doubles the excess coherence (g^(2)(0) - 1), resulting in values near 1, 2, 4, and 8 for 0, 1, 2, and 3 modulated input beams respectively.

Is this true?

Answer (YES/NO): NO